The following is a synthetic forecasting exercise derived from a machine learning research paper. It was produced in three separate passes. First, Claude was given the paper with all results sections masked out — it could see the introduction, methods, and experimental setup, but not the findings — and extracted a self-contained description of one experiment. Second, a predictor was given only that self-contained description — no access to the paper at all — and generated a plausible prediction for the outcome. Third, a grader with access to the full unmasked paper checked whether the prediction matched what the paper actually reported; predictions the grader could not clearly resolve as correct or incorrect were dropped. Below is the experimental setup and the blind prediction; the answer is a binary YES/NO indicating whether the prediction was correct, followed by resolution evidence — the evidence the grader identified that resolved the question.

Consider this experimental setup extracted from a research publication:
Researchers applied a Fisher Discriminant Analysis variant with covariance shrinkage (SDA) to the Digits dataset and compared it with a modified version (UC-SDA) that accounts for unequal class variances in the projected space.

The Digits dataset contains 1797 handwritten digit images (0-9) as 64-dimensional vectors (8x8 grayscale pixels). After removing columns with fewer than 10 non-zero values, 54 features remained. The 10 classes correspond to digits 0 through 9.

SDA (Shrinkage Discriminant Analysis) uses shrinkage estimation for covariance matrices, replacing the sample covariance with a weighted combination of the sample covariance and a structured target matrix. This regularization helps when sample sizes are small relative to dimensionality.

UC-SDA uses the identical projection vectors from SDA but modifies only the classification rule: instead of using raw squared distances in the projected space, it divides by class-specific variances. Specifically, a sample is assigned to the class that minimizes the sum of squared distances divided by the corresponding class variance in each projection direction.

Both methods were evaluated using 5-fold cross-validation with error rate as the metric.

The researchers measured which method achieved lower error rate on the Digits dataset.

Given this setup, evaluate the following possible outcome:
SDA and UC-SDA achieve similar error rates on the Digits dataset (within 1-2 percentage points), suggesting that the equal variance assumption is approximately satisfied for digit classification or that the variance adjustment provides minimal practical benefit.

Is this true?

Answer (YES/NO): YES